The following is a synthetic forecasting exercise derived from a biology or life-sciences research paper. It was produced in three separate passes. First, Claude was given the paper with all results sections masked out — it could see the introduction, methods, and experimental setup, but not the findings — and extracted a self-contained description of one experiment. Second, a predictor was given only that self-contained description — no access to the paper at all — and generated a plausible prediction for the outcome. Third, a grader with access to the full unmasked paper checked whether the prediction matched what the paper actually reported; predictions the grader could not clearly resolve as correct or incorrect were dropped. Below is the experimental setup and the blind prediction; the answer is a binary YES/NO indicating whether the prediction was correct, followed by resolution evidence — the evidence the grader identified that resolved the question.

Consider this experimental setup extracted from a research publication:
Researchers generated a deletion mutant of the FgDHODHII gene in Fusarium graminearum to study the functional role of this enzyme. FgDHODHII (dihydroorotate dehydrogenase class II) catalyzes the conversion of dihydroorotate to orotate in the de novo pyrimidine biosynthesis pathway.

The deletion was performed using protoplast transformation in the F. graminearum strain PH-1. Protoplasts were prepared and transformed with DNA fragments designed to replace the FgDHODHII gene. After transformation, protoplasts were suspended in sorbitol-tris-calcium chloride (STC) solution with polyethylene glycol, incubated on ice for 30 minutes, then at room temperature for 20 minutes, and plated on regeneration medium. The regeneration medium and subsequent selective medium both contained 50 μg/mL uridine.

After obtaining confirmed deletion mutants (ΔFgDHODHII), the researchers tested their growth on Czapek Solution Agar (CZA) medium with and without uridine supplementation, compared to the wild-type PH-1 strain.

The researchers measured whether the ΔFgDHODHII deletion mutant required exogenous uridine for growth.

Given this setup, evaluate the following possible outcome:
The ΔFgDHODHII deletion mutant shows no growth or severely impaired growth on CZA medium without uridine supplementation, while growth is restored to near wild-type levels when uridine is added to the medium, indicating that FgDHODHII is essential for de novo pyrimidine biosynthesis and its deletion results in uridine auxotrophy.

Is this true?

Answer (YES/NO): YES